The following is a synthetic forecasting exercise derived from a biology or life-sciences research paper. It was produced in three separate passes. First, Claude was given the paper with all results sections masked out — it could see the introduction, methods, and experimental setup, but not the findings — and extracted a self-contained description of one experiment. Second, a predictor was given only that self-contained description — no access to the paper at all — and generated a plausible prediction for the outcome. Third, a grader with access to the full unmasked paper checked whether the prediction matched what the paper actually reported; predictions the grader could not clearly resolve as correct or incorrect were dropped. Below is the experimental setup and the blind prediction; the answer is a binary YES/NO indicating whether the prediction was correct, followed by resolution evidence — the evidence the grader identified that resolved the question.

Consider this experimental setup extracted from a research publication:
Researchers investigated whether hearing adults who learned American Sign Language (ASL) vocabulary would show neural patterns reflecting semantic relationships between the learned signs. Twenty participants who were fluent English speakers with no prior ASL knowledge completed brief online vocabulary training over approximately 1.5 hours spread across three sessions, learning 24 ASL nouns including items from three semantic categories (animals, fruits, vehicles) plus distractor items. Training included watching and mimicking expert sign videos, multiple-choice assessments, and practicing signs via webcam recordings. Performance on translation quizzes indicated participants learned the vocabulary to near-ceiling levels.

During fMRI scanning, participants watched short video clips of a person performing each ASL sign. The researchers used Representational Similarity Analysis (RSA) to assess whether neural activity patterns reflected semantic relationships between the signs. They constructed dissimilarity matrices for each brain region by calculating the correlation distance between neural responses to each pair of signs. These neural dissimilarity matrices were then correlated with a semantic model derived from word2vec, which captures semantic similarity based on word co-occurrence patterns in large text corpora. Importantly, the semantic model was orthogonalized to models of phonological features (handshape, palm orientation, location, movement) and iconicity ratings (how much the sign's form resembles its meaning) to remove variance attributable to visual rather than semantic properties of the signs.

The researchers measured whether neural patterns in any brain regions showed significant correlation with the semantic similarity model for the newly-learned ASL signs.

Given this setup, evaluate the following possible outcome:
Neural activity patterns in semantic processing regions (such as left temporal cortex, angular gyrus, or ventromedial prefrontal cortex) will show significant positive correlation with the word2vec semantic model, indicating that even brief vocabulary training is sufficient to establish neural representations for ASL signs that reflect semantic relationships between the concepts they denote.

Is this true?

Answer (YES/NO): YES